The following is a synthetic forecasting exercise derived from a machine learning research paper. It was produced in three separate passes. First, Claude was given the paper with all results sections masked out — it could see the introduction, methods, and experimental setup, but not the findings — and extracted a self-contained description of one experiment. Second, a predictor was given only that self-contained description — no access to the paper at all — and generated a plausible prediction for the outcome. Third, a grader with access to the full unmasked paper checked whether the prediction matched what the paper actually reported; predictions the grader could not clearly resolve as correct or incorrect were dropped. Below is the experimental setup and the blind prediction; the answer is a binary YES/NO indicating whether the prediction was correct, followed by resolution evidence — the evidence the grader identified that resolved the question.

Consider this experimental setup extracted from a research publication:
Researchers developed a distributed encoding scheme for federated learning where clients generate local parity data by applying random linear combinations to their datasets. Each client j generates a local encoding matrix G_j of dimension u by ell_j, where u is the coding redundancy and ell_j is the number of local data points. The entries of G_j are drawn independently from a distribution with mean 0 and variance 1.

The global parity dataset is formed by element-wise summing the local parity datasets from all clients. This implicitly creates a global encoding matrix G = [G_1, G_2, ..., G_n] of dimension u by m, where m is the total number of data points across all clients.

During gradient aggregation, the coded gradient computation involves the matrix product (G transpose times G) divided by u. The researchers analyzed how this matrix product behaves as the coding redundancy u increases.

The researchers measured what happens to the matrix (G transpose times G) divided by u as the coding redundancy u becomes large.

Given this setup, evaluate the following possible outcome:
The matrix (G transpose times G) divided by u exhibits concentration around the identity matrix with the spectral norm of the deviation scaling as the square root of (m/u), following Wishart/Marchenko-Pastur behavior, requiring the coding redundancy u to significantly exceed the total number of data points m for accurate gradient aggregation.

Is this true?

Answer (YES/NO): NO